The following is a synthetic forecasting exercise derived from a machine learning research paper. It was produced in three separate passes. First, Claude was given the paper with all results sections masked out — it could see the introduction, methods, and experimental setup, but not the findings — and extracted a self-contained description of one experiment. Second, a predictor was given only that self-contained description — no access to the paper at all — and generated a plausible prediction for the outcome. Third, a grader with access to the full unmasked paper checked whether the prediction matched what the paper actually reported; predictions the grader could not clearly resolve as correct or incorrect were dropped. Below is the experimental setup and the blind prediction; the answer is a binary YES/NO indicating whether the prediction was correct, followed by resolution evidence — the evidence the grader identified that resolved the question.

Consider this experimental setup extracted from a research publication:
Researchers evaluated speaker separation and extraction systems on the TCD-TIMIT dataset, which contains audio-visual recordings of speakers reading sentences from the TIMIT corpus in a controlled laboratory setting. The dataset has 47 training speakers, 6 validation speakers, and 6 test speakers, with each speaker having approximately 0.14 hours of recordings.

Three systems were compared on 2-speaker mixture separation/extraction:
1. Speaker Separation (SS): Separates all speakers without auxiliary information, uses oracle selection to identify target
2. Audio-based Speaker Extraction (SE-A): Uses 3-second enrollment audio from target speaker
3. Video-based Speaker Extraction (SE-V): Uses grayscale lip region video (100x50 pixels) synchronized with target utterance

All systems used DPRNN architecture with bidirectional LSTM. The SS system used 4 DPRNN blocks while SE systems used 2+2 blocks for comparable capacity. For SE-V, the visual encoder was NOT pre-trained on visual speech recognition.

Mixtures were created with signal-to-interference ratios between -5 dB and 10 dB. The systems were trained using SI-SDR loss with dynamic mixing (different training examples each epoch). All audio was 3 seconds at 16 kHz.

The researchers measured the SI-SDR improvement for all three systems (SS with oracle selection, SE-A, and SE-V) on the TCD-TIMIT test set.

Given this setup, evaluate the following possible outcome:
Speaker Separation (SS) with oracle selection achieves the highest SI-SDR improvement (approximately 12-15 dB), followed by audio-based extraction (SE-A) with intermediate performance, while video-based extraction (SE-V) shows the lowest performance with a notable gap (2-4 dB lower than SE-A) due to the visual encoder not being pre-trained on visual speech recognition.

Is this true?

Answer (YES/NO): NO